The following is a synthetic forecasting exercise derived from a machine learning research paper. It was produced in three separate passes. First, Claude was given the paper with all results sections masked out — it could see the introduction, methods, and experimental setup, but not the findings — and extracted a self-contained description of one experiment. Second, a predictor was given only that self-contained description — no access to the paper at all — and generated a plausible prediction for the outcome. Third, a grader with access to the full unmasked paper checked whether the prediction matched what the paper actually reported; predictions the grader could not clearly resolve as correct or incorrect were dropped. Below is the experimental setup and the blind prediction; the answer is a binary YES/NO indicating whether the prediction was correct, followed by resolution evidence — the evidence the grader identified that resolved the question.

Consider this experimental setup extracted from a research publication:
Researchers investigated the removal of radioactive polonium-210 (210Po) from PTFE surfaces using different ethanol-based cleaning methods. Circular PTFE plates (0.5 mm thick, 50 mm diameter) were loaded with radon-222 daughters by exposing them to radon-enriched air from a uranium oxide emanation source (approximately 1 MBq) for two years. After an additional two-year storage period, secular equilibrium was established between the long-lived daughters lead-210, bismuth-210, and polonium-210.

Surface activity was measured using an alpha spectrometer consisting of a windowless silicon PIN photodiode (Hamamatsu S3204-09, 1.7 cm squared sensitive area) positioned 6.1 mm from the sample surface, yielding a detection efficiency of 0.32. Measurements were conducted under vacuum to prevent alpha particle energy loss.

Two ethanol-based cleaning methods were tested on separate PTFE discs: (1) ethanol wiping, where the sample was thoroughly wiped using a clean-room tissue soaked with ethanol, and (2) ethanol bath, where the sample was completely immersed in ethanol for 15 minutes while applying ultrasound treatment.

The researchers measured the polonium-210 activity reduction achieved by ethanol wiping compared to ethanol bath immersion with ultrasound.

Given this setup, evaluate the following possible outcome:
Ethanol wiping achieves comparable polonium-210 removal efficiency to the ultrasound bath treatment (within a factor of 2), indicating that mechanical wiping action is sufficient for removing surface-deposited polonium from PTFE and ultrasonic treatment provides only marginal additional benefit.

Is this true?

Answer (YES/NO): NO